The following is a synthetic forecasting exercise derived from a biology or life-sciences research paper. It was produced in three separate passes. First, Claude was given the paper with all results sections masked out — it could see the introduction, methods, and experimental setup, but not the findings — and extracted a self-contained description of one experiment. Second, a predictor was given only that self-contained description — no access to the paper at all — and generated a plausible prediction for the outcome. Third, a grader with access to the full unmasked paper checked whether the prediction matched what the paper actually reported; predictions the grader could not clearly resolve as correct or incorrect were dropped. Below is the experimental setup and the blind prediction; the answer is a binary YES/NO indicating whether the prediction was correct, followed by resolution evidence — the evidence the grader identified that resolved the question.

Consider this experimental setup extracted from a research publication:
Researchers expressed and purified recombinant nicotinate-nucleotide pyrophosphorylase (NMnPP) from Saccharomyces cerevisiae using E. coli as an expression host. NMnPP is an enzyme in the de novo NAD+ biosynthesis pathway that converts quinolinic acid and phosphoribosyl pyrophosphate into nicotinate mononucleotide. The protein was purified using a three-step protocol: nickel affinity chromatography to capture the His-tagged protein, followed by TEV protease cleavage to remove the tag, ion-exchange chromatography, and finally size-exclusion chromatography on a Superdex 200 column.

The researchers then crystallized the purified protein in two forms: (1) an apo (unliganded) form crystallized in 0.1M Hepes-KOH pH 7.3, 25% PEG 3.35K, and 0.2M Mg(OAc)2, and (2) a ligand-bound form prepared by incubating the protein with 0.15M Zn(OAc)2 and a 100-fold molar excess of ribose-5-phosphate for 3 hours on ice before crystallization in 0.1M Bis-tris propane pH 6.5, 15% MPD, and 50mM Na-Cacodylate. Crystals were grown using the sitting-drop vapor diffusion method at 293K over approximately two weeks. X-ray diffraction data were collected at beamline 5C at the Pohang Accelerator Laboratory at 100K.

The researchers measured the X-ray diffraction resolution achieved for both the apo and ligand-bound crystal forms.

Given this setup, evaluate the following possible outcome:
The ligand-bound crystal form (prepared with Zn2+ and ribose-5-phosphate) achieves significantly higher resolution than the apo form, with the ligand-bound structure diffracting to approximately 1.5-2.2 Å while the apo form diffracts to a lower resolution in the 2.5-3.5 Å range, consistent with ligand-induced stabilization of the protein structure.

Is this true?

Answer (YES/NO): NO